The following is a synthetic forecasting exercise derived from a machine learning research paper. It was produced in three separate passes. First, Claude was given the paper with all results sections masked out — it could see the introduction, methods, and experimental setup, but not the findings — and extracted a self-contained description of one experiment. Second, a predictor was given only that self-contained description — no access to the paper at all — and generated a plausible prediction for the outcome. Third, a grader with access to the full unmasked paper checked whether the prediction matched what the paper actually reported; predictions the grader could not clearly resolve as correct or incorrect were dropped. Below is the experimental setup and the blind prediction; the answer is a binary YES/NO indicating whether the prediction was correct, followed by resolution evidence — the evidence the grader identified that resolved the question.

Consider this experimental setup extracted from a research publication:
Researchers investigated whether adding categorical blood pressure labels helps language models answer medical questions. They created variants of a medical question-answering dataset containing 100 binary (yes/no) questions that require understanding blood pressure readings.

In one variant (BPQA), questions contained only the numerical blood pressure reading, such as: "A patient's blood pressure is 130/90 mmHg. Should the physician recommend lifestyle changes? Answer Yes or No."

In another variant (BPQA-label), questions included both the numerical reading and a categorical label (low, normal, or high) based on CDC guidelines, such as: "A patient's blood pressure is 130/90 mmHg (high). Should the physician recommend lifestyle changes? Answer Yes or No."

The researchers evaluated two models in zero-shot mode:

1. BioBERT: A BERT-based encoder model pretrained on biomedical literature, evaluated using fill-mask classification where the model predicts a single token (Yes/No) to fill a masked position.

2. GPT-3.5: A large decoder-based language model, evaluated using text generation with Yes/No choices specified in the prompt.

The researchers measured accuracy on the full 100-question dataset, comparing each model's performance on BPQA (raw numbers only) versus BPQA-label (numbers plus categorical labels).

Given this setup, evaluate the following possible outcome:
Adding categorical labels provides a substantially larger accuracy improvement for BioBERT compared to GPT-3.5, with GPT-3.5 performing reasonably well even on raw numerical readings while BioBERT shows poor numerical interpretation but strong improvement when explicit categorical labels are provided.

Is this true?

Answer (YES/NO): NO